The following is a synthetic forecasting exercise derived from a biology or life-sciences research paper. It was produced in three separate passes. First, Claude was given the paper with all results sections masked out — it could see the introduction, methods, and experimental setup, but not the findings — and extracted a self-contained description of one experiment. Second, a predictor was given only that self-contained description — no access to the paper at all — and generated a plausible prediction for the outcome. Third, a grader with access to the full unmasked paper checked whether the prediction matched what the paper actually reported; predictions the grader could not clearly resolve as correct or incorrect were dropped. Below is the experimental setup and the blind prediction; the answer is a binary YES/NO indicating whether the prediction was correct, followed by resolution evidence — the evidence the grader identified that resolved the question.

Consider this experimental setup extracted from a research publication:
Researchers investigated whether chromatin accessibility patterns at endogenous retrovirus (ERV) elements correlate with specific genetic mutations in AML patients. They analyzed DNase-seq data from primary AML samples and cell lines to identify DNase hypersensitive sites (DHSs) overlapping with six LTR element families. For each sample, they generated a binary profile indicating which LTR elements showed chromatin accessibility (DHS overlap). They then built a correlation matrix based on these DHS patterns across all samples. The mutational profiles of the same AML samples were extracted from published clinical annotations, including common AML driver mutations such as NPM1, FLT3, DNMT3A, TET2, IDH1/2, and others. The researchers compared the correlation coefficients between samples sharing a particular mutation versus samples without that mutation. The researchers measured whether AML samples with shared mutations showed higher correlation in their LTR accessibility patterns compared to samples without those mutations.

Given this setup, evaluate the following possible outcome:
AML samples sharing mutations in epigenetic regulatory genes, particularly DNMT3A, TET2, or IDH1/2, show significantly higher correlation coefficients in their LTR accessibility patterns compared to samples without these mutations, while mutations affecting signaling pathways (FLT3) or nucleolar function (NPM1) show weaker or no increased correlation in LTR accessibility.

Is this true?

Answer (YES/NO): NO